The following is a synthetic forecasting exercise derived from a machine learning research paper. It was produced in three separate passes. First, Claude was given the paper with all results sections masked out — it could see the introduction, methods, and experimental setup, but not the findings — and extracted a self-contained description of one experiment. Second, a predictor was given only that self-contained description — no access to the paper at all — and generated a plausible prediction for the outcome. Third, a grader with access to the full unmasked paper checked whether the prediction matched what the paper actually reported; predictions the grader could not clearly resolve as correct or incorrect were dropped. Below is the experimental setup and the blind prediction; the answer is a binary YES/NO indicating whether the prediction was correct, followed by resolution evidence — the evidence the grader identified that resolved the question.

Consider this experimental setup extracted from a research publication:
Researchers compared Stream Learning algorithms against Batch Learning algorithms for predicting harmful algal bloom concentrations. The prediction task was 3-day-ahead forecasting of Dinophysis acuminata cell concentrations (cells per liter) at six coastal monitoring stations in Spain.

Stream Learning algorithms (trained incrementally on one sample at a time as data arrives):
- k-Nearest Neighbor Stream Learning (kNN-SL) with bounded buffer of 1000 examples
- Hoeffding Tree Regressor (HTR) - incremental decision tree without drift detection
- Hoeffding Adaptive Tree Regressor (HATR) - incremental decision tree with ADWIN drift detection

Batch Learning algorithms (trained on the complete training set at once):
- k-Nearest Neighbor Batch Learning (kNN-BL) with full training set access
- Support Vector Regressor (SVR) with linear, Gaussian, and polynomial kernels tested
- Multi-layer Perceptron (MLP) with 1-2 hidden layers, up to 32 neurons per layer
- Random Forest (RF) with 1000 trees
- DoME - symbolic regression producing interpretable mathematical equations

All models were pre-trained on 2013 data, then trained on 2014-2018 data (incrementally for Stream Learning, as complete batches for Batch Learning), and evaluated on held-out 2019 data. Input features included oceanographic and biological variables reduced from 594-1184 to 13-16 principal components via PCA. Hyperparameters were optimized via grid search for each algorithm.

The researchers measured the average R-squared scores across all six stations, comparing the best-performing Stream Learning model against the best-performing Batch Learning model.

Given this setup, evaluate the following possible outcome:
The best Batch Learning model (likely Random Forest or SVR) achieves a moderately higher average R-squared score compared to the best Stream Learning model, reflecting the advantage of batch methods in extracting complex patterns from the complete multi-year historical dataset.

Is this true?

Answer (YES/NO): NO